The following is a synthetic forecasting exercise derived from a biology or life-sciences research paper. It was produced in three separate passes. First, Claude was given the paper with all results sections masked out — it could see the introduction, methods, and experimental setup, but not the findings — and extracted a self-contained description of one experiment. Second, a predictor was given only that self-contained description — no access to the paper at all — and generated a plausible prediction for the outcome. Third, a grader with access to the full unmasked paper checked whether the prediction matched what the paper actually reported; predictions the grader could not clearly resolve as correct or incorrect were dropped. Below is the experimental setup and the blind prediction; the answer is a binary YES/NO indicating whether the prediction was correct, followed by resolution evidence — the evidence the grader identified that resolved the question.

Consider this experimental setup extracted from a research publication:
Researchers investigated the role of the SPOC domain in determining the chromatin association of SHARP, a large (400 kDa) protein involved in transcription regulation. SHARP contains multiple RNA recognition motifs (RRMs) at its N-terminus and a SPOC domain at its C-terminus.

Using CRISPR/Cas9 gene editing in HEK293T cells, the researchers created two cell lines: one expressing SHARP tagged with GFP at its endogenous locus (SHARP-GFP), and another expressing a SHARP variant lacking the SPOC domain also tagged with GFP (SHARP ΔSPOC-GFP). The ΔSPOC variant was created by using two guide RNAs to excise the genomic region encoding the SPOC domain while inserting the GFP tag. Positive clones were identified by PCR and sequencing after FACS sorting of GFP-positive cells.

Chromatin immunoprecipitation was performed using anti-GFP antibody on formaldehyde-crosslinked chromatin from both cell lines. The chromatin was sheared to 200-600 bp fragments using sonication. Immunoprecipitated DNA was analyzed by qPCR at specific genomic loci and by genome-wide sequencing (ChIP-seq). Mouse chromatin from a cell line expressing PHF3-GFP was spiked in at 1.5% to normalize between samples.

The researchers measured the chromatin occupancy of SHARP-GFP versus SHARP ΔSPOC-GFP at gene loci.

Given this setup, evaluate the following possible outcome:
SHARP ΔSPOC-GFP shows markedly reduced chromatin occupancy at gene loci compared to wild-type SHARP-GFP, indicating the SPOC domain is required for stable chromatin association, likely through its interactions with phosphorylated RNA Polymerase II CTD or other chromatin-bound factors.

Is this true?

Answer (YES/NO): YES